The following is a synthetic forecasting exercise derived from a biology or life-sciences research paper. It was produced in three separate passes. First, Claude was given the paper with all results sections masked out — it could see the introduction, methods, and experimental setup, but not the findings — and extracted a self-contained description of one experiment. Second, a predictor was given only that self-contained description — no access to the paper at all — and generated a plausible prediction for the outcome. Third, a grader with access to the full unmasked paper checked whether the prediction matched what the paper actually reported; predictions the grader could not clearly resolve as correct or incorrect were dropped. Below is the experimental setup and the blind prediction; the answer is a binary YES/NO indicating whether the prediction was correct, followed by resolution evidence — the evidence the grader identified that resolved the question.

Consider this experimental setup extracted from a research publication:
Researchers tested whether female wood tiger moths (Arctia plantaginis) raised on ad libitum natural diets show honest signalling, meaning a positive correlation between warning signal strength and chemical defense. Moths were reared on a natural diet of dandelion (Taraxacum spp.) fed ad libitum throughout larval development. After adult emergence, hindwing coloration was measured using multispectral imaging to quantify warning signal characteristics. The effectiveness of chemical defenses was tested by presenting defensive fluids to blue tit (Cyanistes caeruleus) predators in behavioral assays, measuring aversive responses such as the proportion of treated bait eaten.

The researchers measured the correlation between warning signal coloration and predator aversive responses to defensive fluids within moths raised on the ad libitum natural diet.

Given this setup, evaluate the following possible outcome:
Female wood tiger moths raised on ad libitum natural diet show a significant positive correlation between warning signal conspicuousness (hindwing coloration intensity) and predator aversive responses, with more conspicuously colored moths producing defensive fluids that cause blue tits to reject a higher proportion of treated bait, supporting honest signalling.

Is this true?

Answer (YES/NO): NO